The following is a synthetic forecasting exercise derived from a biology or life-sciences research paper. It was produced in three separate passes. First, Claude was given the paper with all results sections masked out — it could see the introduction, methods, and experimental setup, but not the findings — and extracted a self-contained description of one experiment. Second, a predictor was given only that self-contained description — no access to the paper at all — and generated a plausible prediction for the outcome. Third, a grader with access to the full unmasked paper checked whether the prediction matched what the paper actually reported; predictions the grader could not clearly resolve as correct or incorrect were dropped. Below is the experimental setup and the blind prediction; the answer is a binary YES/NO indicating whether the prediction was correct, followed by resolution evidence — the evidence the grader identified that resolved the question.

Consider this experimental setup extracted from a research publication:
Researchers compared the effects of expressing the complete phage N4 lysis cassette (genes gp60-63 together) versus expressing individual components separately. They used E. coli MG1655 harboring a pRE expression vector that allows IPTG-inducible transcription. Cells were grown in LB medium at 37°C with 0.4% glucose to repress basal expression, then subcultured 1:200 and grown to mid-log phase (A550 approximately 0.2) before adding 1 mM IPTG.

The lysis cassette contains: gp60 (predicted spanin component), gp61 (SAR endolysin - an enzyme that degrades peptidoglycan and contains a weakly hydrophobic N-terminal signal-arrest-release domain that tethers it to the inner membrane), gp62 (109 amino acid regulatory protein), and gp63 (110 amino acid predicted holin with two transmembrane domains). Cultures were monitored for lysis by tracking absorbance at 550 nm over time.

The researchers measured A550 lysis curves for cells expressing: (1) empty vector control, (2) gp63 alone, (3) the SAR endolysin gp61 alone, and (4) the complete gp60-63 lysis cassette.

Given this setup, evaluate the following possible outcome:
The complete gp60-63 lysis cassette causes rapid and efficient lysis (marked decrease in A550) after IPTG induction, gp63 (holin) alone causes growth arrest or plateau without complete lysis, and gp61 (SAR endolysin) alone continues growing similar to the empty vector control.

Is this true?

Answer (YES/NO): NO